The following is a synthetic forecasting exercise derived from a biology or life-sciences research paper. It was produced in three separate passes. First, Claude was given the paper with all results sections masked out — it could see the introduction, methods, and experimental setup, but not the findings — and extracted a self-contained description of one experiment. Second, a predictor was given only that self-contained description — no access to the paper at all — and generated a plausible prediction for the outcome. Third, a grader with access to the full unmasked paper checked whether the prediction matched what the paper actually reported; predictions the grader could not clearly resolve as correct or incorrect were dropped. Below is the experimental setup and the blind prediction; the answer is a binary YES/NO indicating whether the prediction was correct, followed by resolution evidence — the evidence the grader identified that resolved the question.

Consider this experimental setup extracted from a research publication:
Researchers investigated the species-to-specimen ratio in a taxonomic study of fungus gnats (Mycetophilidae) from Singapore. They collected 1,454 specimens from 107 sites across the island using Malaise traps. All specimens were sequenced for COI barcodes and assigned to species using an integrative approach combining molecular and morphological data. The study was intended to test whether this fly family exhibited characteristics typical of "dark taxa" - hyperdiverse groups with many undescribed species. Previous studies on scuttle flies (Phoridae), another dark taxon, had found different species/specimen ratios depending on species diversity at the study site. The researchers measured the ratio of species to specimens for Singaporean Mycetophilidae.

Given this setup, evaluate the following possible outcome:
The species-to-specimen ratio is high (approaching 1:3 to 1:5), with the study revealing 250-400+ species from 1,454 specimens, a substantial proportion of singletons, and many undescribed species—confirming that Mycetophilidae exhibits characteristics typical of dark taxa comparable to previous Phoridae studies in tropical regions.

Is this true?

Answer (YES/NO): NO